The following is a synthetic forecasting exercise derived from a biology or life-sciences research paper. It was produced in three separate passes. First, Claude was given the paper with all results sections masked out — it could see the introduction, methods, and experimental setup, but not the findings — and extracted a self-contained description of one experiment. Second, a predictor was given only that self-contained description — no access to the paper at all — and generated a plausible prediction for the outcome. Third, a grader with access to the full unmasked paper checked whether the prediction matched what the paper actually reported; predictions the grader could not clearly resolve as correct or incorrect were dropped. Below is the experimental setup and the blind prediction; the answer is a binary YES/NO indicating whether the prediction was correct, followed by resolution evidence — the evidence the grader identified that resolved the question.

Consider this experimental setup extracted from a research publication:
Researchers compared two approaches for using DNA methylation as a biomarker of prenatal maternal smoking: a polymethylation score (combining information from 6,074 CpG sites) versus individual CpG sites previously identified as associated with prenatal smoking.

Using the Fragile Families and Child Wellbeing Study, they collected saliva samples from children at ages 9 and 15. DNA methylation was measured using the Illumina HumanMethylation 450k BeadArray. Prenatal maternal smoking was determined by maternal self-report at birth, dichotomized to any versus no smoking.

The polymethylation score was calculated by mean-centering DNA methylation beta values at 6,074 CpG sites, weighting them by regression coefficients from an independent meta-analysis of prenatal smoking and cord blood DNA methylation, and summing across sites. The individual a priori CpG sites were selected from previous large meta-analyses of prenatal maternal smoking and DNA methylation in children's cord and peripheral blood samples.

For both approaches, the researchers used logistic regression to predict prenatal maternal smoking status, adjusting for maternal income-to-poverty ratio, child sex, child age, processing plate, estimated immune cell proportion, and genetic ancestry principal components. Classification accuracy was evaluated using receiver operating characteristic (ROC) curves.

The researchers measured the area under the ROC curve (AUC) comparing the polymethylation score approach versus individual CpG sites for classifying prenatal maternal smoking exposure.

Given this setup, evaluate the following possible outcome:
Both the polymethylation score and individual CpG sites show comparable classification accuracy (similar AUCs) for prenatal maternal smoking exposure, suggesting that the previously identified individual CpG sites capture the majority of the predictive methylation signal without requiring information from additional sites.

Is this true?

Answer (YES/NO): NO